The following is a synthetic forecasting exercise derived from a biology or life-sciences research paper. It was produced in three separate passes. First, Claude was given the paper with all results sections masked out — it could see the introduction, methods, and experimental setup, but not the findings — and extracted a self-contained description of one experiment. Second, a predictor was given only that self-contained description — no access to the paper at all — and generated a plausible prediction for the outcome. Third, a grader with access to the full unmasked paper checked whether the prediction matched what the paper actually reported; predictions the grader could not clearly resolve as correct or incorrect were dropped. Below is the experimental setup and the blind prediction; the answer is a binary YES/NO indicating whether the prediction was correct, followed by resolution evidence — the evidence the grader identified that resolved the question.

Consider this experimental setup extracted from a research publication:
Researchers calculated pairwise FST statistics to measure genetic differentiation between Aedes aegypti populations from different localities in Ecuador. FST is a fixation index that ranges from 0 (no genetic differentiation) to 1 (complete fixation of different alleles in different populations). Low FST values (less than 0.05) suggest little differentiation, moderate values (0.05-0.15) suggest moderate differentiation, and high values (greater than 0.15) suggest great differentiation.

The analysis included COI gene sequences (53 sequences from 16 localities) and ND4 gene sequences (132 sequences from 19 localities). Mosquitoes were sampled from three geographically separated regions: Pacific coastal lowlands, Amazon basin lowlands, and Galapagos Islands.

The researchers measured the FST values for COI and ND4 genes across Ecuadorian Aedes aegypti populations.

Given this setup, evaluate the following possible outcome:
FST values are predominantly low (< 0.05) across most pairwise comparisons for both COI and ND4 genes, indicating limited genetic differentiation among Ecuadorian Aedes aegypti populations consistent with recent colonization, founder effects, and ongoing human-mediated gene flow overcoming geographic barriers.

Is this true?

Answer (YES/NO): NO